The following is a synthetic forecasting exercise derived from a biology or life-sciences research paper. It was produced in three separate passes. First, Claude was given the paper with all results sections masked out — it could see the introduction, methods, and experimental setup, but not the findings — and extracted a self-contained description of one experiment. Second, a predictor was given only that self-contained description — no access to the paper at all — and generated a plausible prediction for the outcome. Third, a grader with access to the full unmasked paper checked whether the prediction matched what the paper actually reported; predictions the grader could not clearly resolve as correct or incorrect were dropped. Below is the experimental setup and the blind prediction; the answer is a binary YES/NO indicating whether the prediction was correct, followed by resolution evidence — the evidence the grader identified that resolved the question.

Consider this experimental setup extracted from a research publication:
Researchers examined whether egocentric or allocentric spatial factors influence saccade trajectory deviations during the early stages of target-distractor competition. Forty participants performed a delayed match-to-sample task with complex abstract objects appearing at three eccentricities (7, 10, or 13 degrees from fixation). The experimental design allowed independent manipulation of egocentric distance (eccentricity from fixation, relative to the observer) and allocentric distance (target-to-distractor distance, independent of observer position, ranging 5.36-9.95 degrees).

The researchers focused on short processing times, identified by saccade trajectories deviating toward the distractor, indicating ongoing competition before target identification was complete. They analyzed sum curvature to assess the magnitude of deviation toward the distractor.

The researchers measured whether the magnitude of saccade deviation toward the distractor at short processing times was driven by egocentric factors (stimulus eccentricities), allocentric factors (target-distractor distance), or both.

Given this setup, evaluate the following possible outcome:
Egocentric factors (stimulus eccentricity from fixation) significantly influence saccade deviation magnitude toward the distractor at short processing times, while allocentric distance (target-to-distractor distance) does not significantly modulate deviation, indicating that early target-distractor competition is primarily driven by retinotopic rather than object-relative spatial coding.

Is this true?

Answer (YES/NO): YES